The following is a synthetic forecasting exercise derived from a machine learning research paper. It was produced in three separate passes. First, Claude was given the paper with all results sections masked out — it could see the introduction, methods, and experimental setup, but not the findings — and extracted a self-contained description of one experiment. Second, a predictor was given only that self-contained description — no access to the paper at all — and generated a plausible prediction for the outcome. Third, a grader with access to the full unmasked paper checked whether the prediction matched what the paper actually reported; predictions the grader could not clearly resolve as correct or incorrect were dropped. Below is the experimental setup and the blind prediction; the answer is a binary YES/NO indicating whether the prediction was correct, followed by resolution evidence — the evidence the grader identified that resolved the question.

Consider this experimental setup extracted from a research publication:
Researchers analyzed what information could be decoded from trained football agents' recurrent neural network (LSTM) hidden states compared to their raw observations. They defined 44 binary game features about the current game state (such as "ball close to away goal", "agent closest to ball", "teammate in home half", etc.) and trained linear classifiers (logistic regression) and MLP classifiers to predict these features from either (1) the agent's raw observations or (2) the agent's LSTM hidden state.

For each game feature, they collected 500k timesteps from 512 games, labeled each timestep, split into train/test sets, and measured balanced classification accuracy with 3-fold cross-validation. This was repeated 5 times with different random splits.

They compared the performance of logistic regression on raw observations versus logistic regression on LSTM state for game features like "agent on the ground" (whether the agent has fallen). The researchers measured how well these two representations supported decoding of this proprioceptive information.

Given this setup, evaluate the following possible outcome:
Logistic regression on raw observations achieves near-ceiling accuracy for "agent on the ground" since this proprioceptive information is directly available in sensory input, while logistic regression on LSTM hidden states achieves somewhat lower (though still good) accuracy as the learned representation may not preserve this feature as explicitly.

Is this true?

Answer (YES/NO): NO